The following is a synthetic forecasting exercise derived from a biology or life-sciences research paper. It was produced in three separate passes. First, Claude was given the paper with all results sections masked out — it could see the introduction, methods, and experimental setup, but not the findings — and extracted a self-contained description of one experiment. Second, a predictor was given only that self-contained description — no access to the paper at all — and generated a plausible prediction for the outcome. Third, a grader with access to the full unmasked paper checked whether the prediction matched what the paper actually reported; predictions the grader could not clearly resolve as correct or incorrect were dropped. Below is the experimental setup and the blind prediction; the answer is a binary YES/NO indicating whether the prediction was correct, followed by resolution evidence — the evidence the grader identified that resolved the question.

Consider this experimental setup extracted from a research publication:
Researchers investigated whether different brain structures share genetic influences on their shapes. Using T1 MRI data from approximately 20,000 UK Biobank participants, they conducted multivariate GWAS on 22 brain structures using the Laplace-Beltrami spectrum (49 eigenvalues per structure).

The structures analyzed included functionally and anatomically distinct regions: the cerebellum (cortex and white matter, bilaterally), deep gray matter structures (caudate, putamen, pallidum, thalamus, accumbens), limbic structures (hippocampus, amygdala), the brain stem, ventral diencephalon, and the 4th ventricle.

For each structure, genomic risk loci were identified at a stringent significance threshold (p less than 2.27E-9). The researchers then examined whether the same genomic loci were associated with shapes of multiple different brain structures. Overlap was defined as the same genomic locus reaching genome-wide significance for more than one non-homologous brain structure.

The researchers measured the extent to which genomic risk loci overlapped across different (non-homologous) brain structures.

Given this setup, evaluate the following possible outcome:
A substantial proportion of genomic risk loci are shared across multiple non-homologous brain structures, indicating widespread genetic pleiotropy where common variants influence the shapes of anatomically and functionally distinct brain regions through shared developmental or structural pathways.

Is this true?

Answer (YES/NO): YES